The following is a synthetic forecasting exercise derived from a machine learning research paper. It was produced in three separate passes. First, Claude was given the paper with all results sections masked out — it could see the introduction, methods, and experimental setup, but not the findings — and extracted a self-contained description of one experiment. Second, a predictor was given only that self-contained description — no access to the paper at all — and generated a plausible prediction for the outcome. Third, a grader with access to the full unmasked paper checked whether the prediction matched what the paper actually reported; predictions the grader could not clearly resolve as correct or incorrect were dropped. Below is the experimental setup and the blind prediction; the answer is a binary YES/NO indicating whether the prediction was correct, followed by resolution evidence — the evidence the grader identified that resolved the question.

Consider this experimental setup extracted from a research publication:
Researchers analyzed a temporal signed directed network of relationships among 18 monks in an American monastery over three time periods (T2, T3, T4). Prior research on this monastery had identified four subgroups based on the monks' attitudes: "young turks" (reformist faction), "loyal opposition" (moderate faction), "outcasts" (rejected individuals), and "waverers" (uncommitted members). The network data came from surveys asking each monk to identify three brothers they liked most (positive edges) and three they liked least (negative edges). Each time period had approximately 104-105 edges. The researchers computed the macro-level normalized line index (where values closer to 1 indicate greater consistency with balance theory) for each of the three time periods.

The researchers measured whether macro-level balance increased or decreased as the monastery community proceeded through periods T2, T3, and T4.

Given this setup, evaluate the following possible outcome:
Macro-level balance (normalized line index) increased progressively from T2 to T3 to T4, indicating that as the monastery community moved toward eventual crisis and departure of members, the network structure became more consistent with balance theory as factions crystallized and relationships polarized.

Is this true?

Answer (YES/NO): YES